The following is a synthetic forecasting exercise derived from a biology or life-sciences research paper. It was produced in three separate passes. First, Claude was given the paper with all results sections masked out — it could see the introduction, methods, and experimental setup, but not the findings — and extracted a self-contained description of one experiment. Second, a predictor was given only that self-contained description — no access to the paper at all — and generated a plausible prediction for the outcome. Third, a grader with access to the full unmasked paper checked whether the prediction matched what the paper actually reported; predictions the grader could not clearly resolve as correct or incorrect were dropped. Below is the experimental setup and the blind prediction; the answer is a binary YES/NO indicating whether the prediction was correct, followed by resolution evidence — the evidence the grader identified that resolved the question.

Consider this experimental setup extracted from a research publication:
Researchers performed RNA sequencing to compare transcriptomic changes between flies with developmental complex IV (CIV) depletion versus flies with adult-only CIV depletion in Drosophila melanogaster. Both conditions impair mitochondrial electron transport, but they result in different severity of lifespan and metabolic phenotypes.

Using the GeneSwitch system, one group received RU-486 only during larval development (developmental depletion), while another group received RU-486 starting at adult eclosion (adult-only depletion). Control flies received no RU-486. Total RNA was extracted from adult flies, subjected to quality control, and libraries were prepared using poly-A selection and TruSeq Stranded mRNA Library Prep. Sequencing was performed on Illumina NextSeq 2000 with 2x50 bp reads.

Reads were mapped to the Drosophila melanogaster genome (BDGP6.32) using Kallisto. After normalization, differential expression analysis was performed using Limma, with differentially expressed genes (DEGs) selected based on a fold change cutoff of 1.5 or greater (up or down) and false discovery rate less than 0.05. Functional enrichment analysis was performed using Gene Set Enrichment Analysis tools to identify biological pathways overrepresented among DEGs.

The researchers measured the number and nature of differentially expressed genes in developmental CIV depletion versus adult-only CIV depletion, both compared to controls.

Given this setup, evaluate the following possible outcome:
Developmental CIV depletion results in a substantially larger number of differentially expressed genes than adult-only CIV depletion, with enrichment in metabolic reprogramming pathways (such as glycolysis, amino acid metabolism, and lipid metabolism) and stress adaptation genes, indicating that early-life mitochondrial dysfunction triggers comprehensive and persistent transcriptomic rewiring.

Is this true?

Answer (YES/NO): YES